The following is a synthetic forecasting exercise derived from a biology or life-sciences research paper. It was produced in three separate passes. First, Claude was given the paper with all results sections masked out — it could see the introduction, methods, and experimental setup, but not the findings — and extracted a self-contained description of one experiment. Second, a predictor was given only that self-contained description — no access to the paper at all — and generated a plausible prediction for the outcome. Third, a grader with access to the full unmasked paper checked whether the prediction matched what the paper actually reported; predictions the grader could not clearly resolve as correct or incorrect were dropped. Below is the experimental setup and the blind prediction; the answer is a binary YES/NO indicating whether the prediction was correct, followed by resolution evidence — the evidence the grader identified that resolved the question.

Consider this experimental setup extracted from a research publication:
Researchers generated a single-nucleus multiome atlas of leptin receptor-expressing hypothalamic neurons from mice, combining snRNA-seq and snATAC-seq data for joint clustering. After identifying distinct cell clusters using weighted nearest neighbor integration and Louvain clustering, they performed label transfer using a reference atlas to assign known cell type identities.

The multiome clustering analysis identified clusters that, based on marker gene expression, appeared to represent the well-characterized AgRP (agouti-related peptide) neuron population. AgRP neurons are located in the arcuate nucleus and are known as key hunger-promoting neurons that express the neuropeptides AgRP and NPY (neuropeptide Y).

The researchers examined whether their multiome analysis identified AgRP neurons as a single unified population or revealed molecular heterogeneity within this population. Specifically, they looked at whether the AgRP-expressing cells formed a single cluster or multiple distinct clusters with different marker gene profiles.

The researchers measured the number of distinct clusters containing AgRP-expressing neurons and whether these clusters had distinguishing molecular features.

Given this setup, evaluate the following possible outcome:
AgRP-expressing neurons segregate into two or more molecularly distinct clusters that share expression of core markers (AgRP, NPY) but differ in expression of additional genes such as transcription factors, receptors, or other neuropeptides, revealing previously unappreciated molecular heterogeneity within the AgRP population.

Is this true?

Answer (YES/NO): YES